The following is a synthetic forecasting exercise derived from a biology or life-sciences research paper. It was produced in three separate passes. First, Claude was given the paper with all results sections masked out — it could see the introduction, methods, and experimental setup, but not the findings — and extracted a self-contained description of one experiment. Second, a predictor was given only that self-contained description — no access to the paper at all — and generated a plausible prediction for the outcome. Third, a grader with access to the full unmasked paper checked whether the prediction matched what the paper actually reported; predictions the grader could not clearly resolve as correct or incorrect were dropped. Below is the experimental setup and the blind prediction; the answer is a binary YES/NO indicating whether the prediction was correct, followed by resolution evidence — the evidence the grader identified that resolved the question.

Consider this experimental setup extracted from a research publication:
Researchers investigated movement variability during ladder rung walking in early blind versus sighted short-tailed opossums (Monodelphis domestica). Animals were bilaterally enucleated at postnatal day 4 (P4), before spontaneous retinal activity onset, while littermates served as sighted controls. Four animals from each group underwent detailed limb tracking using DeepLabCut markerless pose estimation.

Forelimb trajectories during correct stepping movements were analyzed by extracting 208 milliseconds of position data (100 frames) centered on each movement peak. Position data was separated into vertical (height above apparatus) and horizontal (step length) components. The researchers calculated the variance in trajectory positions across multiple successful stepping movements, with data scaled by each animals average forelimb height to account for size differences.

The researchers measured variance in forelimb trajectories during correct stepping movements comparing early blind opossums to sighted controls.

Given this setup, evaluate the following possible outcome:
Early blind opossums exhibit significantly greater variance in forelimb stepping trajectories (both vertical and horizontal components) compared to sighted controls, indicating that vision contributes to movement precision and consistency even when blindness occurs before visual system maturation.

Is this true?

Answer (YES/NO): NO